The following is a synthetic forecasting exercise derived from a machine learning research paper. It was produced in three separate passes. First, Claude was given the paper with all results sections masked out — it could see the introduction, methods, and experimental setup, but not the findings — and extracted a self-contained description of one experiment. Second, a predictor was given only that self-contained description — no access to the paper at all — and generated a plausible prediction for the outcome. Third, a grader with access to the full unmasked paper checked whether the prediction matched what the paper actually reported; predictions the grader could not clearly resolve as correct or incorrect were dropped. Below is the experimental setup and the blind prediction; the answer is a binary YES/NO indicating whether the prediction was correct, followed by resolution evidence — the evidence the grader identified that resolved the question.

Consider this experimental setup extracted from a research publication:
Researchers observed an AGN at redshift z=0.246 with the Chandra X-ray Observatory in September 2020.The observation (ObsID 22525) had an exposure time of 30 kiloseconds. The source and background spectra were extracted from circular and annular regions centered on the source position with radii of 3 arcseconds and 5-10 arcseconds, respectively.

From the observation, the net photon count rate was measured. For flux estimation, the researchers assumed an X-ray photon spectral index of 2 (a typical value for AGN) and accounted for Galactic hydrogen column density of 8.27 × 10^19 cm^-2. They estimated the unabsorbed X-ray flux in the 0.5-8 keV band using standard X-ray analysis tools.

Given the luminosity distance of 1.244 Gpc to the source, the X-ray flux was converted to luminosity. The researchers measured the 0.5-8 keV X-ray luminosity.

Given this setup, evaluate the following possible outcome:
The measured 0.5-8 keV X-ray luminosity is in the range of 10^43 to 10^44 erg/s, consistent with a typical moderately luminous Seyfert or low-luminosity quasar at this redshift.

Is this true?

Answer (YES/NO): NO